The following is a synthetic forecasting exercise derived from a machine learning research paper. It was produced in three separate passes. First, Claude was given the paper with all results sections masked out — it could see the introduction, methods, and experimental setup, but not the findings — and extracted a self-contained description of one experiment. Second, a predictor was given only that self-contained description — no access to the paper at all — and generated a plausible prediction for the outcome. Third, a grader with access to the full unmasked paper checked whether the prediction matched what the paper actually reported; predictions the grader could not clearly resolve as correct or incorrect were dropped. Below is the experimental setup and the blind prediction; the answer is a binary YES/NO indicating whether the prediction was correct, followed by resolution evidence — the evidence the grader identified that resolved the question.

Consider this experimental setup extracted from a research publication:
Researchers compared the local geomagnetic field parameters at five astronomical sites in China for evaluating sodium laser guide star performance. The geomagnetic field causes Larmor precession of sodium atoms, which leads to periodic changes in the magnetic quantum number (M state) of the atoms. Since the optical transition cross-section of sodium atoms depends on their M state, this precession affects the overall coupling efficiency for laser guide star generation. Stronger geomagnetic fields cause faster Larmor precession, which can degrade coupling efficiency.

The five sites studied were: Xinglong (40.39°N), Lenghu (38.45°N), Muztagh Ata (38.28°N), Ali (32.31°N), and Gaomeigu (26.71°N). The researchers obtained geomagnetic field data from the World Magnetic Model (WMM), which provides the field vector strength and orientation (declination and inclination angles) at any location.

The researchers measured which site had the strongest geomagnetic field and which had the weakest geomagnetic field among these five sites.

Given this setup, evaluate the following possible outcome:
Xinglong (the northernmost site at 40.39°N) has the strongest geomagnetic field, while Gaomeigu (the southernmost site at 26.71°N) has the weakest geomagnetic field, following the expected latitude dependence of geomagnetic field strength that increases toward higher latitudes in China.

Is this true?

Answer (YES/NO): NO